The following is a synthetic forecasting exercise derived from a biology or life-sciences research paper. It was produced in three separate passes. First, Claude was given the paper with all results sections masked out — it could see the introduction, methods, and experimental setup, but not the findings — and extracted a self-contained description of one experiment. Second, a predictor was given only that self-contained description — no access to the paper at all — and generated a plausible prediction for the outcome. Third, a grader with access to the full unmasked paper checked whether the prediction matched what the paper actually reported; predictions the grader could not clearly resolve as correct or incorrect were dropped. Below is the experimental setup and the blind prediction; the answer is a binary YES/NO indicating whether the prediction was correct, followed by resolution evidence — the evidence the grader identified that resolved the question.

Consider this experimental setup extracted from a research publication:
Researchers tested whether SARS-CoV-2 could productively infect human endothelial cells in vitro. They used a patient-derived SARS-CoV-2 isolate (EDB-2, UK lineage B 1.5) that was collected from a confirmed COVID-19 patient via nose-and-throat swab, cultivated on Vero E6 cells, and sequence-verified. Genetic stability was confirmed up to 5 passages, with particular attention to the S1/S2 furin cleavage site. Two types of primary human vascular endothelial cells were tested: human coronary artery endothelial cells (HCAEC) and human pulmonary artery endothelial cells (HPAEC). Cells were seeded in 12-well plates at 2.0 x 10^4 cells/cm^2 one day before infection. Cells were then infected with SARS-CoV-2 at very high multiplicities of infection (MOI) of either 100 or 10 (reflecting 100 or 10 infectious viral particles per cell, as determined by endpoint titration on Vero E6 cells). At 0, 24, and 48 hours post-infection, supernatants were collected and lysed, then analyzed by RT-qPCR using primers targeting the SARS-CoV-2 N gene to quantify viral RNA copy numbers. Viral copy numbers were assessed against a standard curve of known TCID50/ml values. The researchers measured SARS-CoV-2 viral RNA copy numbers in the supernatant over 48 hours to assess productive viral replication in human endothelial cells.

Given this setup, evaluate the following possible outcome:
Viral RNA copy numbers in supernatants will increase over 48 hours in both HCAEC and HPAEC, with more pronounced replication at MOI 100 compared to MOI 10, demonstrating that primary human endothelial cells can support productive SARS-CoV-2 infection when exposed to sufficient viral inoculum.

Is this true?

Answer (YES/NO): NO